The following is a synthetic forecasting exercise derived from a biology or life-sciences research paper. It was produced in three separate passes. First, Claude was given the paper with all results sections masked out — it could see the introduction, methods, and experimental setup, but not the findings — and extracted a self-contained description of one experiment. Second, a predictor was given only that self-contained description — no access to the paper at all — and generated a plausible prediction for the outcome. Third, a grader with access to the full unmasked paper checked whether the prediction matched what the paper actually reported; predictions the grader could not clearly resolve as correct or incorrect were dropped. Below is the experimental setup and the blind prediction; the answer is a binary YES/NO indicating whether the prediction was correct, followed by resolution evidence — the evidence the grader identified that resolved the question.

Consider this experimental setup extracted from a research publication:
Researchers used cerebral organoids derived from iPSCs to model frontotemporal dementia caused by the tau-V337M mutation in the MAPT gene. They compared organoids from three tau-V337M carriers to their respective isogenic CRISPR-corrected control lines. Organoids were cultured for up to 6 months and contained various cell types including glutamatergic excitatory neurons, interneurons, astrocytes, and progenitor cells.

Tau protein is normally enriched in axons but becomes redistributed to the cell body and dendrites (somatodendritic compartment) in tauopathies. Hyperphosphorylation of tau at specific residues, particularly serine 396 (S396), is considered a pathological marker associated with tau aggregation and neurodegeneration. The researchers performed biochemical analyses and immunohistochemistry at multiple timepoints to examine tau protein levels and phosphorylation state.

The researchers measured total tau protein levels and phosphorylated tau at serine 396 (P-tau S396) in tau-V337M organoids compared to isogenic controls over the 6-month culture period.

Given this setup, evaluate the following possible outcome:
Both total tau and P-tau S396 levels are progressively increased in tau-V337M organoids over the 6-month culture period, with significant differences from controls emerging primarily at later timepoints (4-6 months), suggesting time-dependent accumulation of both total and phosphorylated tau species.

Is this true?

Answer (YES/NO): YES